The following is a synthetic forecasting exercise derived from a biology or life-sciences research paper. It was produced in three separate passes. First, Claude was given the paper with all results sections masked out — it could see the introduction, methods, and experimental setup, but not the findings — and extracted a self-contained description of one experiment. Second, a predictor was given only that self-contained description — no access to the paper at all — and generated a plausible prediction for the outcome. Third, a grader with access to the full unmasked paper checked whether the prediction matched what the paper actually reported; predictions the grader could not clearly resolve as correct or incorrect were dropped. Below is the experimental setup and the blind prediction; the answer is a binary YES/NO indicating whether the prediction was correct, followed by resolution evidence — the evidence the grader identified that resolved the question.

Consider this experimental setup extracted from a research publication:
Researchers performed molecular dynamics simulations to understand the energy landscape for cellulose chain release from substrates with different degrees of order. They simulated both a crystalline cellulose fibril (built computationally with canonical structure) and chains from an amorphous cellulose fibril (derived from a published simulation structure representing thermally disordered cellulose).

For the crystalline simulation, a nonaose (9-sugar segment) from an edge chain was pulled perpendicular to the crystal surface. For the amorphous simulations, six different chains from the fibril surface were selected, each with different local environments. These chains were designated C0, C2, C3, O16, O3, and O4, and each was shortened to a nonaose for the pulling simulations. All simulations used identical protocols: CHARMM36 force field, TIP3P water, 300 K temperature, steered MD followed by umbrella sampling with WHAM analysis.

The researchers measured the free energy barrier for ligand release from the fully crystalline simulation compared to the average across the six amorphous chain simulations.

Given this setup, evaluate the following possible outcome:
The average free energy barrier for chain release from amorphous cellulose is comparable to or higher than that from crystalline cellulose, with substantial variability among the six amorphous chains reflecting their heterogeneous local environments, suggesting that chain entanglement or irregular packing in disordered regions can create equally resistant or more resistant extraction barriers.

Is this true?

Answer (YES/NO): NO